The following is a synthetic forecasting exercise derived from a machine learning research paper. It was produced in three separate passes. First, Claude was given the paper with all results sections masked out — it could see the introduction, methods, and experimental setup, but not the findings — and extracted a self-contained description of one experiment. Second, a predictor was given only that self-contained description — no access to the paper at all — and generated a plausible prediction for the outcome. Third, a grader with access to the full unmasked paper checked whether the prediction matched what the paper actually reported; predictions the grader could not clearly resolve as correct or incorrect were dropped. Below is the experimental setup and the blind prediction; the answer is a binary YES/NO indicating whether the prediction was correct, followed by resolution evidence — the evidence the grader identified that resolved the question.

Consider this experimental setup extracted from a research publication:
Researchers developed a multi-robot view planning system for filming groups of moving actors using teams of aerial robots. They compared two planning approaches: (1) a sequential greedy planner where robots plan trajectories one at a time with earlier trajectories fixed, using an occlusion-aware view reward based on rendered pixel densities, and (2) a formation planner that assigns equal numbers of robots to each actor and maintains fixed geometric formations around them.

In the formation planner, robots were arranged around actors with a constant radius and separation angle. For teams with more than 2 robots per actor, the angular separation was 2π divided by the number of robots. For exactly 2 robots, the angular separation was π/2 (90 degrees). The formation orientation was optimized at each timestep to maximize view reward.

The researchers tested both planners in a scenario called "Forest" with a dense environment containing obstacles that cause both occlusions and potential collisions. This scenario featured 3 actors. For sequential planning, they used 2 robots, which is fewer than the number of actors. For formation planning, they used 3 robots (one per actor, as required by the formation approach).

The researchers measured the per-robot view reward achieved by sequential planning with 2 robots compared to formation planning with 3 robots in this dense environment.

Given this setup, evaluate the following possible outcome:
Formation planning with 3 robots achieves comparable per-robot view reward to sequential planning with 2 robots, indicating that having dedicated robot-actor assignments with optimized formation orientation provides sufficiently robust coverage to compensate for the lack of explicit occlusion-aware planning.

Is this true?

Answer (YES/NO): NO